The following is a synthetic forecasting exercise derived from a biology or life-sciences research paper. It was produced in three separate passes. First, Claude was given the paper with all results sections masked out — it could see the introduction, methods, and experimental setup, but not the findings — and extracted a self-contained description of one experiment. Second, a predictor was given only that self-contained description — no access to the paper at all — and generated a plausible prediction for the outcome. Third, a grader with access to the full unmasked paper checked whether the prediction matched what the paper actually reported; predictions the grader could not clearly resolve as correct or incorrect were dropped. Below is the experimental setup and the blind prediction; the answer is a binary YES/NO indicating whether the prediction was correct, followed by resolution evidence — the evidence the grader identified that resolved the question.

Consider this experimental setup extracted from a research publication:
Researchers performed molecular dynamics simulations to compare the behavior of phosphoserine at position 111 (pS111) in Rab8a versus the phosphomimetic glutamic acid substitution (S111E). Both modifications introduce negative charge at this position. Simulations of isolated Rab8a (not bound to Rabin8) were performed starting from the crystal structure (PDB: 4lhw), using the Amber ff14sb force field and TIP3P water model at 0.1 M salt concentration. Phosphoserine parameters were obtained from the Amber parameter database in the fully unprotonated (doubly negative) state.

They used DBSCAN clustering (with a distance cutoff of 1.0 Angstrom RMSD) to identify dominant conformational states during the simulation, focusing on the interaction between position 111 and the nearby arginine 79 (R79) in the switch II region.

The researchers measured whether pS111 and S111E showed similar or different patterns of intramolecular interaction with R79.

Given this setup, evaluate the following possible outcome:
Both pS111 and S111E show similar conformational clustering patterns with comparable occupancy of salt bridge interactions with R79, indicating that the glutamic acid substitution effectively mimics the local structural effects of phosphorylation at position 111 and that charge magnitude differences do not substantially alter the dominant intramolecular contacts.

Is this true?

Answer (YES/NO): NO